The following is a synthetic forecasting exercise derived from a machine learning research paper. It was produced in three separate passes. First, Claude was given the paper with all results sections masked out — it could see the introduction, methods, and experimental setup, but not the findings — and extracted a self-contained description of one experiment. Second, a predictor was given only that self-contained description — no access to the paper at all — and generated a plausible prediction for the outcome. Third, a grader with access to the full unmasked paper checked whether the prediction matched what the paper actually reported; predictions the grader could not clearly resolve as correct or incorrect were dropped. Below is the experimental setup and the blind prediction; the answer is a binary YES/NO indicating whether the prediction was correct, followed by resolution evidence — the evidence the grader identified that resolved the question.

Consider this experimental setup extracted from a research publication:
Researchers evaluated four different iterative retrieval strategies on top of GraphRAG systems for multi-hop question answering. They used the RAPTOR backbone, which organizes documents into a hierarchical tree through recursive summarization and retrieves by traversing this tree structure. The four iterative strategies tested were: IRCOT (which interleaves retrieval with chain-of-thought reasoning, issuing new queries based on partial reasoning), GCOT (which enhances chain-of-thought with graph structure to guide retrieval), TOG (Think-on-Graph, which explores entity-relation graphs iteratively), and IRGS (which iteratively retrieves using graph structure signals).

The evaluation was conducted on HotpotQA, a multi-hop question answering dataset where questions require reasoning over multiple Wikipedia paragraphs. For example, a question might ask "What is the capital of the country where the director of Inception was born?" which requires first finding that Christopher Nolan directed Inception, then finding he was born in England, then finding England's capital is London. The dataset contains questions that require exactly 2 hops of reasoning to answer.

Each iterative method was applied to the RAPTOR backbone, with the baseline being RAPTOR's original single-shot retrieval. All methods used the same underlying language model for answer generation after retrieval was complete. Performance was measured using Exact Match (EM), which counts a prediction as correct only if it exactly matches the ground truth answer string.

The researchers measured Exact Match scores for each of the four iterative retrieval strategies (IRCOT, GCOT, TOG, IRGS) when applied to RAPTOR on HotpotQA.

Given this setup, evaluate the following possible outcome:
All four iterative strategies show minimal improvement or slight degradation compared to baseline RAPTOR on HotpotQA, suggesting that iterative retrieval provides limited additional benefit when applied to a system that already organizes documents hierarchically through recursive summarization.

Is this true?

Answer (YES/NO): NO